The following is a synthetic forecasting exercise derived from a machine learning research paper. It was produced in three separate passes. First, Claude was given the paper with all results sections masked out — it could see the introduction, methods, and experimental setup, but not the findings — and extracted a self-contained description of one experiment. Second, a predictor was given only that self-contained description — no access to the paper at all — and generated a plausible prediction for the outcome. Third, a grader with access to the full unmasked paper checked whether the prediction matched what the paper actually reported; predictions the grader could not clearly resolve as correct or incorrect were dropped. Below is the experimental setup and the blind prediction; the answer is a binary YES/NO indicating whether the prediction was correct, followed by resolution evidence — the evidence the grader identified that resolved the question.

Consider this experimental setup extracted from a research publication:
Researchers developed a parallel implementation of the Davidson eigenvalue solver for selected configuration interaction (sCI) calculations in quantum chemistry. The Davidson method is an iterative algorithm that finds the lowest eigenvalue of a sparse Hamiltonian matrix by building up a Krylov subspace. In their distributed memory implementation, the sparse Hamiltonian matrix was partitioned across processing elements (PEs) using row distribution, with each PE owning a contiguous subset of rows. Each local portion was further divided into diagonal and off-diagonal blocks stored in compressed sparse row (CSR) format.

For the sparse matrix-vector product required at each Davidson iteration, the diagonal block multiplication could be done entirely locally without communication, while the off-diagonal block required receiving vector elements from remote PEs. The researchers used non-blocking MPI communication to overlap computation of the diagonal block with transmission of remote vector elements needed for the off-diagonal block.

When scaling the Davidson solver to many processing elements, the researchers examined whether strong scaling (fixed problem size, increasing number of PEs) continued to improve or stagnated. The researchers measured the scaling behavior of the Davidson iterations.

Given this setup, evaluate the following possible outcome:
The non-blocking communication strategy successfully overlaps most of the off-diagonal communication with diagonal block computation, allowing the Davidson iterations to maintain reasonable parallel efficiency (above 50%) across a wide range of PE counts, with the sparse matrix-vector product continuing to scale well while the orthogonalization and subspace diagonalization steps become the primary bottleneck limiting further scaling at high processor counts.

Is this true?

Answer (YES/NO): NO